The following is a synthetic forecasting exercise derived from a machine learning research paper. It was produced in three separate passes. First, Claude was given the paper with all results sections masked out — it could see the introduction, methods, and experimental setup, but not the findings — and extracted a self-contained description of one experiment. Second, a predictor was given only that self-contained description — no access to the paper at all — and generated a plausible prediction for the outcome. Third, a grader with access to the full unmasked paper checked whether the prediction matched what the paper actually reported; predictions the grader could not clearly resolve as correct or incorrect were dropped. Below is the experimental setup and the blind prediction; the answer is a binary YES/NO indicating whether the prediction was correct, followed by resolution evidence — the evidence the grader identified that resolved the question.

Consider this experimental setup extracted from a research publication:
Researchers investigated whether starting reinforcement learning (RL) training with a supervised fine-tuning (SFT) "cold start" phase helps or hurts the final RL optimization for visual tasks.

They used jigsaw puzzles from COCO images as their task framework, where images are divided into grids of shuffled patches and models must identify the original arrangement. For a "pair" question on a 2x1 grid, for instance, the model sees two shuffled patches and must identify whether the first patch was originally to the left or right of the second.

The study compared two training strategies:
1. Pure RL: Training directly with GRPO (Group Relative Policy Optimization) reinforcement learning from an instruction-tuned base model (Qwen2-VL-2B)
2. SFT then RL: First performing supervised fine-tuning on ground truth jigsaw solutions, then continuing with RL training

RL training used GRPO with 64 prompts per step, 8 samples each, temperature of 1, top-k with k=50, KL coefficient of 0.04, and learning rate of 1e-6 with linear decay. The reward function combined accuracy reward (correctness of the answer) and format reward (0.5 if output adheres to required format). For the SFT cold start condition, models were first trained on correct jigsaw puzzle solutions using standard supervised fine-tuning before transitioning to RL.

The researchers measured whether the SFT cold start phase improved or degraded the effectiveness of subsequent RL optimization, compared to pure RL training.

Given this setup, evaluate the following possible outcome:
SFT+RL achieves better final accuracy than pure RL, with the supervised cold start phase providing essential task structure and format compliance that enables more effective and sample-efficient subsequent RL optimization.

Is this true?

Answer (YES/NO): NO